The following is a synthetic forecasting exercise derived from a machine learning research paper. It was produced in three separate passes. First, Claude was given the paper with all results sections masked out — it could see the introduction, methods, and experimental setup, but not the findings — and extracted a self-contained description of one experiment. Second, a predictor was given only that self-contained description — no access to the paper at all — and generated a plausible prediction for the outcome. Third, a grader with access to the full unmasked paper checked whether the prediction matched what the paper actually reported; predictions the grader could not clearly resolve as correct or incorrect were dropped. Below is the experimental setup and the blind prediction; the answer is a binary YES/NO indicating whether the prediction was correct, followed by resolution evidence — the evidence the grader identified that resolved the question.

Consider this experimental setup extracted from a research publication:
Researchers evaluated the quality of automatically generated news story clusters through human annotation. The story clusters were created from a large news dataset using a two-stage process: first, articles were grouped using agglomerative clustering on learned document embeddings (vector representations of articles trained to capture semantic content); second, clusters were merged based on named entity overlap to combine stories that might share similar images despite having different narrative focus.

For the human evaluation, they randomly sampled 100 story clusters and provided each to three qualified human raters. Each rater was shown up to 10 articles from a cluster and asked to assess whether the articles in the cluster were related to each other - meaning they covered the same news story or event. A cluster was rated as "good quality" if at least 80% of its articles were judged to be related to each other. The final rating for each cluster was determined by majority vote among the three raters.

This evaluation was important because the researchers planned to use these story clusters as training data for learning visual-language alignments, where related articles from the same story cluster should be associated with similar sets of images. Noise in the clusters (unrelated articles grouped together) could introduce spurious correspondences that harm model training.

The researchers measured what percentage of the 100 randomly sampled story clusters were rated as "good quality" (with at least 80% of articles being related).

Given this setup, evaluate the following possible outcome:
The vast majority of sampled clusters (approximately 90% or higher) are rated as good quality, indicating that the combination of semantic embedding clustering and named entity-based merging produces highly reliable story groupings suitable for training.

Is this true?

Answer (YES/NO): NO